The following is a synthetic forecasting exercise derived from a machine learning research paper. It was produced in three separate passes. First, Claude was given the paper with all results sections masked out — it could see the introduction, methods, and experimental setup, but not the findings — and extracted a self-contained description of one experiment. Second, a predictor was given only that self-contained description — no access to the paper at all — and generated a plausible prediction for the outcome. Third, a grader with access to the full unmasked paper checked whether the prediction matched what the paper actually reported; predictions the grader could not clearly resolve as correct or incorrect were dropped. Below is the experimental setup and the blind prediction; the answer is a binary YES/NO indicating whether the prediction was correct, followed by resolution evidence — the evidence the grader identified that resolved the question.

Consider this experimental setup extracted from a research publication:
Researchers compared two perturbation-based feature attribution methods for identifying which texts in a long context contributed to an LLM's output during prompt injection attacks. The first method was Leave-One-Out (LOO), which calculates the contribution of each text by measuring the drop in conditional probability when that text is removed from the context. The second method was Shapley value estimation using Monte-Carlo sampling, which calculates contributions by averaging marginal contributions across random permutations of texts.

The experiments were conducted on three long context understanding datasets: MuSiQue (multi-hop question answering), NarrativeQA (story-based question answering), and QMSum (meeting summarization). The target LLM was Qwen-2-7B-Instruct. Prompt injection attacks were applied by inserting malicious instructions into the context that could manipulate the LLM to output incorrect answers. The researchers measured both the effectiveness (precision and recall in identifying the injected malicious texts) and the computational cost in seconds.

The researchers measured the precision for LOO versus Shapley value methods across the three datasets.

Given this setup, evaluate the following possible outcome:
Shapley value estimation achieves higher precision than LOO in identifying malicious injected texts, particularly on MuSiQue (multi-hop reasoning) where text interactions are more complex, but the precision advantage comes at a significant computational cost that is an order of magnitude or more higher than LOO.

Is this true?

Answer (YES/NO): NO